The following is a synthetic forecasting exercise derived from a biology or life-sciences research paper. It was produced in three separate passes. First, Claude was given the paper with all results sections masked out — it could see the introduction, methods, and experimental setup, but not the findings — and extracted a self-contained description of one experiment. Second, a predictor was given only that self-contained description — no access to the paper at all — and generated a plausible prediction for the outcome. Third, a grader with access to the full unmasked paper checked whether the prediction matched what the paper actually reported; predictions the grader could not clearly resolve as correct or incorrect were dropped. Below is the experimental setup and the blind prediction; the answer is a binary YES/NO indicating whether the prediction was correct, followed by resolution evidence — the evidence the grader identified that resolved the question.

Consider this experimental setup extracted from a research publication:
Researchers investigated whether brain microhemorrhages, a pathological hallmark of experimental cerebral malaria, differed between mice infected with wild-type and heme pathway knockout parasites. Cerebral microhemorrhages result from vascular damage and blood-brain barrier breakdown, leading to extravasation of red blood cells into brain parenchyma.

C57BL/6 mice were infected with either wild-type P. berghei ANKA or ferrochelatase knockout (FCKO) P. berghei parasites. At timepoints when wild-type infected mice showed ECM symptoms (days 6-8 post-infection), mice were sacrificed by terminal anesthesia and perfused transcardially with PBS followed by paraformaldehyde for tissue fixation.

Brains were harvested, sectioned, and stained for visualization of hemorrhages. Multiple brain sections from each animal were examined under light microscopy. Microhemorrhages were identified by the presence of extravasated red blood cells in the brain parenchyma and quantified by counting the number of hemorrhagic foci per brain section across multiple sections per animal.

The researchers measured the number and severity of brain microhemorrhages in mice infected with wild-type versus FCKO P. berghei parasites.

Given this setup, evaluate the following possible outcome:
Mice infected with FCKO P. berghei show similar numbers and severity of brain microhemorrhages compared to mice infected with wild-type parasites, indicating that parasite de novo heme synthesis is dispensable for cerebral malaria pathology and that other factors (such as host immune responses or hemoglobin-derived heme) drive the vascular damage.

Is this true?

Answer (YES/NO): NO